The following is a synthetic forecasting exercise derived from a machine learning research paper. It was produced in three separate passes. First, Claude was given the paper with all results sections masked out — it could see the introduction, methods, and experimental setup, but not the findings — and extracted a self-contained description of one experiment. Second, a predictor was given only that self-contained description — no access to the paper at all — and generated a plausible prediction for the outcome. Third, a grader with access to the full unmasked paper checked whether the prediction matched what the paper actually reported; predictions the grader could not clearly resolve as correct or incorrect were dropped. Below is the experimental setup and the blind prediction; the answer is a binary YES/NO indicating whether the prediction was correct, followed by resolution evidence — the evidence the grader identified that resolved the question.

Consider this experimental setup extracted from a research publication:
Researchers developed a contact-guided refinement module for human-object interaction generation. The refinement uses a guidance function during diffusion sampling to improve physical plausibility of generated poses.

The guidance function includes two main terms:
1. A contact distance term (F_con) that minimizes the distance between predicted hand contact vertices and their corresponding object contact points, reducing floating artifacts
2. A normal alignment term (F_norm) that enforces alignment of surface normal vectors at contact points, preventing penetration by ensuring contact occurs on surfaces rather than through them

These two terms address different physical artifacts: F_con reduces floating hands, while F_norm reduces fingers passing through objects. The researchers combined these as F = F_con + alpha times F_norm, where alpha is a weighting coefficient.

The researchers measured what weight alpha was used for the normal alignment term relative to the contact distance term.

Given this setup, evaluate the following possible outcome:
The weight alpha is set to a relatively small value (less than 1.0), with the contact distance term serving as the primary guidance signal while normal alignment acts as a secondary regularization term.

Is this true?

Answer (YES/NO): YES